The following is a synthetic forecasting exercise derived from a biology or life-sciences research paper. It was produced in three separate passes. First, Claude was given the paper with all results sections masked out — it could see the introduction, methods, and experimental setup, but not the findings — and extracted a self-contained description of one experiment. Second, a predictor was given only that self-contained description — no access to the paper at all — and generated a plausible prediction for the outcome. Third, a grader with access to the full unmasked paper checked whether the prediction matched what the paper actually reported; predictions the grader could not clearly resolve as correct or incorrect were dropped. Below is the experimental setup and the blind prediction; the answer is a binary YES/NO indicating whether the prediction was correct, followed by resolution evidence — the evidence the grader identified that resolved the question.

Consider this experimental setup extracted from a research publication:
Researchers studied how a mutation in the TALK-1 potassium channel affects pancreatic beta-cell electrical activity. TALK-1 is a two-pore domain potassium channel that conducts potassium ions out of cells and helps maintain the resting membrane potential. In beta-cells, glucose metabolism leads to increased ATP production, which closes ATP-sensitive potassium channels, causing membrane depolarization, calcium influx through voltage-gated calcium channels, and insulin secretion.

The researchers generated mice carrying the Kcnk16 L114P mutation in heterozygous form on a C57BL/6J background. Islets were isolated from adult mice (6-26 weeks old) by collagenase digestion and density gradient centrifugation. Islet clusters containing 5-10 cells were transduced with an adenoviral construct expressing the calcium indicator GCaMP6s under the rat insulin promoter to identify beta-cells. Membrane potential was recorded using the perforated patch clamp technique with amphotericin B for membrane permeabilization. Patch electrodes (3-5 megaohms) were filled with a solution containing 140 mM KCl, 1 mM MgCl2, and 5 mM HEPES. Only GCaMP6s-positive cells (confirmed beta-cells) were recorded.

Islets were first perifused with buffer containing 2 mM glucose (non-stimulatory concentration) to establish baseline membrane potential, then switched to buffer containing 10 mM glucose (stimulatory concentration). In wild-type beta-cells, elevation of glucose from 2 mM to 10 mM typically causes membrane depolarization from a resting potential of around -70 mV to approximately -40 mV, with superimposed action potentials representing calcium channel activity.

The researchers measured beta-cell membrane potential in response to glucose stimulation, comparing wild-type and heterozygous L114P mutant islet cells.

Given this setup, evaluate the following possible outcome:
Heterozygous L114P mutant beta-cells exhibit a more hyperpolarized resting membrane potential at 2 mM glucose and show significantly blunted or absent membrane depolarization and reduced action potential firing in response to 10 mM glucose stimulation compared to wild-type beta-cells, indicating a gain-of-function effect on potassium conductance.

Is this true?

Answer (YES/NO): YES